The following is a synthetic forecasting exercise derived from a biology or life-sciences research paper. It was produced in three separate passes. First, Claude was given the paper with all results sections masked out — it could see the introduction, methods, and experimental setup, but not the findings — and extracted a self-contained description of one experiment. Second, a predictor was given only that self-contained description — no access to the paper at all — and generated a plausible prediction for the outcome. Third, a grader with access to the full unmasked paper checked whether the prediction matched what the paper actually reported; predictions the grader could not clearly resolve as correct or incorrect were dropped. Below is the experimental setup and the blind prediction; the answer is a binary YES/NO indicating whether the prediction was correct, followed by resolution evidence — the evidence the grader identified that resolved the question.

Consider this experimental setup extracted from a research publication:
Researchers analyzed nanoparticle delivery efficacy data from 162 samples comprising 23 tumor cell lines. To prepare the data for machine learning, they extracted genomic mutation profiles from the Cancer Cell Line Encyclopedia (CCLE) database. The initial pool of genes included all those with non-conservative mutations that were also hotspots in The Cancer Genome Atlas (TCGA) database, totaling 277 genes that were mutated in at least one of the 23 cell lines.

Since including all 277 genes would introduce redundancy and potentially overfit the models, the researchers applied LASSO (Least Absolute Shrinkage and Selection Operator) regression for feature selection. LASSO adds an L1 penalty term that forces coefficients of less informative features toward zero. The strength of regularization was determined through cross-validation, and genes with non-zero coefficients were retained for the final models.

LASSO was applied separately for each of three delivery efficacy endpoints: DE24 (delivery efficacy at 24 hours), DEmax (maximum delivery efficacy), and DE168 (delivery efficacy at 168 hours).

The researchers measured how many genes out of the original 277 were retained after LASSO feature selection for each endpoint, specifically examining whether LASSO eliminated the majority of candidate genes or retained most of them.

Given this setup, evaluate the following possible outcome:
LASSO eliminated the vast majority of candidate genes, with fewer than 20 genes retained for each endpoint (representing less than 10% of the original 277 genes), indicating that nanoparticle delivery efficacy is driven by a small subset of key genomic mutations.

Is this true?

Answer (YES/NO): NO